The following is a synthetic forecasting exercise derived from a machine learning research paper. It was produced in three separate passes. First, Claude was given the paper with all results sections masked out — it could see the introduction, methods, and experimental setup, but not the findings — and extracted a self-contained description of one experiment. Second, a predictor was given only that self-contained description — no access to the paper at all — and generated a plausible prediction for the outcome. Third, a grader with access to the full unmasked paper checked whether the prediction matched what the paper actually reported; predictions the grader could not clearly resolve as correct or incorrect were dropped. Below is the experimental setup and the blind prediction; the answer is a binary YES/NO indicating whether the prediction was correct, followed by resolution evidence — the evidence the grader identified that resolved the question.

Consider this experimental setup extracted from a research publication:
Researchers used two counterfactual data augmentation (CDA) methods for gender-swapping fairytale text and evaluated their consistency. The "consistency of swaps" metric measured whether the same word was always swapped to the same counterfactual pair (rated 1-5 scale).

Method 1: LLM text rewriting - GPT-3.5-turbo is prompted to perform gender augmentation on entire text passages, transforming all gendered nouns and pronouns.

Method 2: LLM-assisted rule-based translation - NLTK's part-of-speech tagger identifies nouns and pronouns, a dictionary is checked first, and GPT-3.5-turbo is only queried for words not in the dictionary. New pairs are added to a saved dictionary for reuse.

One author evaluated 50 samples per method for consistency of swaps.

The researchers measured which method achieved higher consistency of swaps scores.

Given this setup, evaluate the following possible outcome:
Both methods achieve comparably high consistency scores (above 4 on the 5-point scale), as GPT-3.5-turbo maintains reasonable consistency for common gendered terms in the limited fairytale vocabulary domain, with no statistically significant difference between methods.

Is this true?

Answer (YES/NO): NO